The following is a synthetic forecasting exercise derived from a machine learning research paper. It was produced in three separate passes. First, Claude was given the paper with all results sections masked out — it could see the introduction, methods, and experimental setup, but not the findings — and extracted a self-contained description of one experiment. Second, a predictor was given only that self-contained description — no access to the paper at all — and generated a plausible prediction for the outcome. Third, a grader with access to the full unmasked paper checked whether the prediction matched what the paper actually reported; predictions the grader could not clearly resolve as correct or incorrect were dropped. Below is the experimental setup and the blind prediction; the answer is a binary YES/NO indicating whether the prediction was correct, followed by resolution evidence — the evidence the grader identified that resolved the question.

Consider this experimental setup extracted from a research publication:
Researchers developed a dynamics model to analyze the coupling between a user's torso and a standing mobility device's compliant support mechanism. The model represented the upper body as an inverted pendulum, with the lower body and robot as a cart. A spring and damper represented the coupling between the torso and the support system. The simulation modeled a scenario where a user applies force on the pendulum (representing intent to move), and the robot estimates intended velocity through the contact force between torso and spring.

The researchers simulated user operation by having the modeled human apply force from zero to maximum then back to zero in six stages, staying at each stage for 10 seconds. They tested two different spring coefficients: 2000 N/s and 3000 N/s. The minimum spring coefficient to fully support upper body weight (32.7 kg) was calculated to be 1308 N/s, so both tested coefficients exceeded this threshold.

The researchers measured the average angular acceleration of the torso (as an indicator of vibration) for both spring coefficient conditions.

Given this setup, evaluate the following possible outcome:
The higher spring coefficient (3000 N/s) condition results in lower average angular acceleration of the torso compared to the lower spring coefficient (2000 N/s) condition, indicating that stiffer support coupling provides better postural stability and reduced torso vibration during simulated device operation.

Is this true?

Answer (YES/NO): NO